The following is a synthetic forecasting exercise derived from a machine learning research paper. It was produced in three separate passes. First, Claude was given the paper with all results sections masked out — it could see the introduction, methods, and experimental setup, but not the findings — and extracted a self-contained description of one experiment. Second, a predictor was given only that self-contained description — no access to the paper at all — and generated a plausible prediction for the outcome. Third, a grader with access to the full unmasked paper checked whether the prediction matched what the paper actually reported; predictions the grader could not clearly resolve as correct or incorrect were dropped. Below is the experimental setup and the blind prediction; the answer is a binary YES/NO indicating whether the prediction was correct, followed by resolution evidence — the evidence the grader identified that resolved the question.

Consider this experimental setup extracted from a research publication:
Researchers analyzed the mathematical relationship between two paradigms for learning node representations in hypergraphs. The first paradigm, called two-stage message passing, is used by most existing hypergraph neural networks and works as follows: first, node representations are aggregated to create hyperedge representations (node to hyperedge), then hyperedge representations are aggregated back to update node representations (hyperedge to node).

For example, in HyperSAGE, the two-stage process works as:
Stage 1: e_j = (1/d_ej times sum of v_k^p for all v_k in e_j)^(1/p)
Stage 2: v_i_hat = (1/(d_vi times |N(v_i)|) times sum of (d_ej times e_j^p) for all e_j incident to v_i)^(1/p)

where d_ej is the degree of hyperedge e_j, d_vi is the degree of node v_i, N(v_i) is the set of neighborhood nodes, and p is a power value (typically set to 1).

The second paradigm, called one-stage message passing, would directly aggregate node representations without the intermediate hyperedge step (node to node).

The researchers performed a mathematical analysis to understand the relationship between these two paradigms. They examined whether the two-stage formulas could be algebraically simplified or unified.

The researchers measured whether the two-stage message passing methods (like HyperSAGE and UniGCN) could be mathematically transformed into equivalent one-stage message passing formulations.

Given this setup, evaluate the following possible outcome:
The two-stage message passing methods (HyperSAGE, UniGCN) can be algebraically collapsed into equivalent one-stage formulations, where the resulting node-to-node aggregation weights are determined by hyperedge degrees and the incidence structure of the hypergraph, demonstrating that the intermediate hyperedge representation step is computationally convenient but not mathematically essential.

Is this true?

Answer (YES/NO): YES